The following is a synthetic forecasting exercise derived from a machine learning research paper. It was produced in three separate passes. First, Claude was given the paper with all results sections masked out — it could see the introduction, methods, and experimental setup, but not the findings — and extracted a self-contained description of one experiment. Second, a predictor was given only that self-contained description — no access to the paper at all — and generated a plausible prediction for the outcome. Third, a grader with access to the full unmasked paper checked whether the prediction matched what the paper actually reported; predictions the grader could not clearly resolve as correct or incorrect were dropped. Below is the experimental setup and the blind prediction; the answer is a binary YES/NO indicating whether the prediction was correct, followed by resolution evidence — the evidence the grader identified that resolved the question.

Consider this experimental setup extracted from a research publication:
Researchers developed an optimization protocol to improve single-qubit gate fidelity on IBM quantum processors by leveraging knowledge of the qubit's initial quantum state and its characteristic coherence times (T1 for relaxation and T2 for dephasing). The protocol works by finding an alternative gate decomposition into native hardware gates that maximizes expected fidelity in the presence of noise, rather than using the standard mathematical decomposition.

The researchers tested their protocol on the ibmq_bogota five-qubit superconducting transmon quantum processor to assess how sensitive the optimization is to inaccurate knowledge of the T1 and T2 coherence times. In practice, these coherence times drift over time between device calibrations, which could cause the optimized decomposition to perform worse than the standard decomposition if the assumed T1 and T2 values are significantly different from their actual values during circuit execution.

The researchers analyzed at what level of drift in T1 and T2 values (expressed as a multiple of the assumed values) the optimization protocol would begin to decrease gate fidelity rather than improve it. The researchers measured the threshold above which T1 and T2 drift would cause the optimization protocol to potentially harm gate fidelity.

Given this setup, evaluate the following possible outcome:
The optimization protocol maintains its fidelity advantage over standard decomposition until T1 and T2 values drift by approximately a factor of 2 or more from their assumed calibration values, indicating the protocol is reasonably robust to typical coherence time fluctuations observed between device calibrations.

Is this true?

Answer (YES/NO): NO